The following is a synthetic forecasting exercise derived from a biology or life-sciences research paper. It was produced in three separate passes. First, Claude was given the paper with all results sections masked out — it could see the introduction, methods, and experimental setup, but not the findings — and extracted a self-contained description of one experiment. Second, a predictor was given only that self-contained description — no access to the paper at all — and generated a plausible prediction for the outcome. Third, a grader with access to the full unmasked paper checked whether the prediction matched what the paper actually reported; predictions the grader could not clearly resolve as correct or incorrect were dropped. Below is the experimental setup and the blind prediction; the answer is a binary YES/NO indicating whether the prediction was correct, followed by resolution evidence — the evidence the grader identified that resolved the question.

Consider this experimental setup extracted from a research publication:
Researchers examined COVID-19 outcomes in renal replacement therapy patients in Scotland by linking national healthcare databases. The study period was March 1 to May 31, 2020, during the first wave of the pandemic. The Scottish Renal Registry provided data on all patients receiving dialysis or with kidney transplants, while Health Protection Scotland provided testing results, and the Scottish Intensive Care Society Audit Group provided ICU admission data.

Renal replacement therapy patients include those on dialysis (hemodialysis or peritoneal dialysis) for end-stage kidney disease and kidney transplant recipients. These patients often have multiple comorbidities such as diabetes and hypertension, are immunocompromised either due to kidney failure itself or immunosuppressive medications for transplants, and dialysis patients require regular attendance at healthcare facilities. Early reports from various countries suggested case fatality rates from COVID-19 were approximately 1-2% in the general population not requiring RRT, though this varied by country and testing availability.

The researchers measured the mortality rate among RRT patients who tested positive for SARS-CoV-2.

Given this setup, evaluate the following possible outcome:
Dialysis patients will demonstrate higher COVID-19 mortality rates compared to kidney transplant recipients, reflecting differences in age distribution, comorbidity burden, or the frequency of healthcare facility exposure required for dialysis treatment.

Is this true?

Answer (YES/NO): NO